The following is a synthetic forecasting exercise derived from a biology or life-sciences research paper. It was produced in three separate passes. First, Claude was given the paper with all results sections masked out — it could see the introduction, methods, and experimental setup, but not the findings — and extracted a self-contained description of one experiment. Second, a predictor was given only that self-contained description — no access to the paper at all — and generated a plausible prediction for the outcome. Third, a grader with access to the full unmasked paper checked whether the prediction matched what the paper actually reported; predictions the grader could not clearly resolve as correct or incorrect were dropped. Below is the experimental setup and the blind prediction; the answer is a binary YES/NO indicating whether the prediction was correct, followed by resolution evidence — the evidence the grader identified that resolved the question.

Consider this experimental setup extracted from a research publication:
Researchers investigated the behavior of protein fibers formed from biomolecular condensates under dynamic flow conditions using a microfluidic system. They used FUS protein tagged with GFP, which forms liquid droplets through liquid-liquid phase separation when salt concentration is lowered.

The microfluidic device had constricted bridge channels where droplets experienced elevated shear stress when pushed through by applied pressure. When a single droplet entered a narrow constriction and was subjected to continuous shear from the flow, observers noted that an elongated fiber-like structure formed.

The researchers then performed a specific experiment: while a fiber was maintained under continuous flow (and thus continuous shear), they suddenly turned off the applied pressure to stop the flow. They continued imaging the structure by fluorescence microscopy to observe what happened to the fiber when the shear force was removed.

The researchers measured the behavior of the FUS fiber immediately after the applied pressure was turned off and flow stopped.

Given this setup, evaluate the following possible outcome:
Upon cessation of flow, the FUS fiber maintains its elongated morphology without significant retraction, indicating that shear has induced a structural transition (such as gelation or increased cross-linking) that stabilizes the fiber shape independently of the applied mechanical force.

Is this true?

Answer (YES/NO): NO